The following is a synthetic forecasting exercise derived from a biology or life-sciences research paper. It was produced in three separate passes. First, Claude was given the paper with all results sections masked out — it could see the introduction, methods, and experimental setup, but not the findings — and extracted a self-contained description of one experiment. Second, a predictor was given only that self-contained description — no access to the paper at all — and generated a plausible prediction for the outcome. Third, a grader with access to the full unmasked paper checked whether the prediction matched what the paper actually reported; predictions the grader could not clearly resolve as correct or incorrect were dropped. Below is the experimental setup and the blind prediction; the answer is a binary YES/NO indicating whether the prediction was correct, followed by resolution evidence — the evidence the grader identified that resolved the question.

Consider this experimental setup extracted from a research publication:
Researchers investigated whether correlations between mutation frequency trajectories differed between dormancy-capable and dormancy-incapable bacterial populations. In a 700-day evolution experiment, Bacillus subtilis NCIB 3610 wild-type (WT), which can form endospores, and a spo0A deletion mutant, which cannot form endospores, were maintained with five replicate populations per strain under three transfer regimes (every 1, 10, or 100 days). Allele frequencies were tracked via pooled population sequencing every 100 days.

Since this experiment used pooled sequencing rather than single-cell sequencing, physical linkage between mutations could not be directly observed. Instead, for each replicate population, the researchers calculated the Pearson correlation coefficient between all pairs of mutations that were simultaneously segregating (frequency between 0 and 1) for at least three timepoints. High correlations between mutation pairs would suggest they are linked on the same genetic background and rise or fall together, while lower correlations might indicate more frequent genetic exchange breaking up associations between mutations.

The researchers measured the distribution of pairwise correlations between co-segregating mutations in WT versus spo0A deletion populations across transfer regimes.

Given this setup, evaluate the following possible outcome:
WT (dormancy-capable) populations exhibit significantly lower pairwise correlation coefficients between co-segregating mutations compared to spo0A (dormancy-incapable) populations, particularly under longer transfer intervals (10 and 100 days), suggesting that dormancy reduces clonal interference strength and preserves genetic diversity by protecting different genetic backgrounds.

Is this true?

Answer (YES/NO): NO